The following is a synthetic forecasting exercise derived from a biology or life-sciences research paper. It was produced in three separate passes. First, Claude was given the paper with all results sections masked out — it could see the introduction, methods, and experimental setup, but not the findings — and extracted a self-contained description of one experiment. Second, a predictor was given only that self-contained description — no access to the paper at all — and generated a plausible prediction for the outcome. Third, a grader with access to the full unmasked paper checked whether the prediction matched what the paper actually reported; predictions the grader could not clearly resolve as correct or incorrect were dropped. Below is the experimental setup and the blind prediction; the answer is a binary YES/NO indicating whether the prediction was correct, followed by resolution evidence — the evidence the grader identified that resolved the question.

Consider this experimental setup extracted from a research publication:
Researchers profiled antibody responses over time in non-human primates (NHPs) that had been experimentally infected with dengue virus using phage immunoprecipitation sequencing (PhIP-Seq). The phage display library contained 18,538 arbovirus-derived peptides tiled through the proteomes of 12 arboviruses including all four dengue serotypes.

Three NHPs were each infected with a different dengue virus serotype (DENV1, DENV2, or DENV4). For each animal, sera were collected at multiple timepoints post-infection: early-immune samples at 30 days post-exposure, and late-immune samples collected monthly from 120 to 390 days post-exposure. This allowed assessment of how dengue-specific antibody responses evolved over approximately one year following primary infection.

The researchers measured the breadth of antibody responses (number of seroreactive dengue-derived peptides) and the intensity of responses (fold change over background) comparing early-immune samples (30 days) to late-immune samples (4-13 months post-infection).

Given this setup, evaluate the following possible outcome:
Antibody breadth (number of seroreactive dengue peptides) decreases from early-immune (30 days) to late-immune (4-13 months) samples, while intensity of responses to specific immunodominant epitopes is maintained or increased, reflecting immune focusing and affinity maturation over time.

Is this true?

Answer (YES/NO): NO